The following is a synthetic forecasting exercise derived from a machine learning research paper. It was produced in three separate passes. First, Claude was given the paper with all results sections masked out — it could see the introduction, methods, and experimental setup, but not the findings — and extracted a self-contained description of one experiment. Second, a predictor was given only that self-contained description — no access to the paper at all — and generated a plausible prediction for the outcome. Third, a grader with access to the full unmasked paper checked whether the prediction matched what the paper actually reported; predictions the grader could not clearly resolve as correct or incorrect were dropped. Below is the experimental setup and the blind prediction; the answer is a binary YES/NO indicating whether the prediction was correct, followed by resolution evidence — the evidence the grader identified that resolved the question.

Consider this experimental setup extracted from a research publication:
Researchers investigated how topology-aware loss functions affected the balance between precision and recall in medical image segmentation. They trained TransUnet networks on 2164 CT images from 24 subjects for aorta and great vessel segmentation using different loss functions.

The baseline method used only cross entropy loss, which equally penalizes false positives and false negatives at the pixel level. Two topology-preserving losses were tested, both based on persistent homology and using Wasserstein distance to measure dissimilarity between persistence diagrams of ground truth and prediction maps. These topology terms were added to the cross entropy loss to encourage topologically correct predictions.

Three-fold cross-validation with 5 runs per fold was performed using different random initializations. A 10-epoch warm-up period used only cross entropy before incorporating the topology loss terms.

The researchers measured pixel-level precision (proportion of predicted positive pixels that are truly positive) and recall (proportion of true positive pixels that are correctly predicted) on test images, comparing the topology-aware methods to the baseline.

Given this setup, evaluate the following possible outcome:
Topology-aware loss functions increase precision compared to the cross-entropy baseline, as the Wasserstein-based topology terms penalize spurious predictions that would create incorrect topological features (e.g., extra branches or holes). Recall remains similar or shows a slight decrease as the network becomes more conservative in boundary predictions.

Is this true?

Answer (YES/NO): NO